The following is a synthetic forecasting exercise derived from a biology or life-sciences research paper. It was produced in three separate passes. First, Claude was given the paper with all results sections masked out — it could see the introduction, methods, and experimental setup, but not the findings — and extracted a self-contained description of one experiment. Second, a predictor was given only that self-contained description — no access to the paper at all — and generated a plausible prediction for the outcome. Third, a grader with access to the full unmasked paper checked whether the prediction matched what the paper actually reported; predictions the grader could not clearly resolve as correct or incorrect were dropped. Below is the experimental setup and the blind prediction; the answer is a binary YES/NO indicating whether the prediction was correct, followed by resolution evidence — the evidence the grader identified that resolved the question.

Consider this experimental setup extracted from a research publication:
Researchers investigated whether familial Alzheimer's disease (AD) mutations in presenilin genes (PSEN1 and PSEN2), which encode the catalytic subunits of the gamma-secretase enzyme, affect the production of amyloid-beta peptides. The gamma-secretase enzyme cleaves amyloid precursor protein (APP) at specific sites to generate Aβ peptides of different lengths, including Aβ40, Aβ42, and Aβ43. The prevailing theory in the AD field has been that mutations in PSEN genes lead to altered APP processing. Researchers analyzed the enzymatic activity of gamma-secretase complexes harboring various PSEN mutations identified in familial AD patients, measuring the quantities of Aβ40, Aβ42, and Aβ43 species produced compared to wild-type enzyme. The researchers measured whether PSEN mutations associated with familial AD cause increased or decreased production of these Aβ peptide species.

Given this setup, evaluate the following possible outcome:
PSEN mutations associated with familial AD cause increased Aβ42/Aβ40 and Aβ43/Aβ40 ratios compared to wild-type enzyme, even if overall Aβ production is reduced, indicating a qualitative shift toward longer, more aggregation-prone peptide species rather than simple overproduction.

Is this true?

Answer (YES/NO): NO